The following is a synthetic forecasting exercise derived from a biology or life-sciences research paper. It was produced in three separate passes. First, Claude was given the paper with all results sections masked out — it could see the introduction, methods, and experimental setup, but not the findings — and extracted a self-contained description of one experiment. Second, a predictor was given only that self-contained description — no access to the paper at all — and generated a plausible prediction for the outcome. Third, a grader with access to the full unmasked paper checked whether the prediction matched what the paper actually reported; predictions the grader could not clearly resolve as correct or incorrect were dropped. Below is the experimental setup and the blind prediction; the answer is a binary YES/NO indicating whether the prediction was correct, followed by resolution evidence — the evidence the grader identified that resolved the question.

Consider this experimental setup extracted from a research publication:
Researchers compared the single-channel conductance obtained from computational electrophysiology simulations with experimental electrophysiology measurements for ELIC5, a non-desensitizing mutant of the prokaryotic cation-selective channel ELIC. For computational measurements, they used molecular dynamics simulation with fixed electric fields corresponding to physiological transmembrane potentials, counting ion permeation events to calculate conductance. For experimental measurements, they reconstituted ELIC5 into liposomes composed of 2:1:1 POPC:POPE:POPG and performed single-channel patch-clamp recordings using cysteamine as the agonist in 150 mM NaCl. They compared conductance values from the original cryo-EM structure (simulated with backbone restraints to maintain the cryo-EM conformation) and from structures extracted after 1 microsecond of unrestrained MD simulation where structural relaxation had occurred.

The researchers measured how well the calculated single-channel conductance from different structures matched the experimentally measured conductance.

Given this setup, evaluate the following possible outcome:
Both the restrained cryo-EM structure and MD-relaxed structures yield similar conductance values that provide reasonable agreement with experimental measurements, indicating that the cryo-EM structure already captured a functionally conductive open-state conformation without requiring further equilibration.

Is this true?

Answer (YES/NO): NO